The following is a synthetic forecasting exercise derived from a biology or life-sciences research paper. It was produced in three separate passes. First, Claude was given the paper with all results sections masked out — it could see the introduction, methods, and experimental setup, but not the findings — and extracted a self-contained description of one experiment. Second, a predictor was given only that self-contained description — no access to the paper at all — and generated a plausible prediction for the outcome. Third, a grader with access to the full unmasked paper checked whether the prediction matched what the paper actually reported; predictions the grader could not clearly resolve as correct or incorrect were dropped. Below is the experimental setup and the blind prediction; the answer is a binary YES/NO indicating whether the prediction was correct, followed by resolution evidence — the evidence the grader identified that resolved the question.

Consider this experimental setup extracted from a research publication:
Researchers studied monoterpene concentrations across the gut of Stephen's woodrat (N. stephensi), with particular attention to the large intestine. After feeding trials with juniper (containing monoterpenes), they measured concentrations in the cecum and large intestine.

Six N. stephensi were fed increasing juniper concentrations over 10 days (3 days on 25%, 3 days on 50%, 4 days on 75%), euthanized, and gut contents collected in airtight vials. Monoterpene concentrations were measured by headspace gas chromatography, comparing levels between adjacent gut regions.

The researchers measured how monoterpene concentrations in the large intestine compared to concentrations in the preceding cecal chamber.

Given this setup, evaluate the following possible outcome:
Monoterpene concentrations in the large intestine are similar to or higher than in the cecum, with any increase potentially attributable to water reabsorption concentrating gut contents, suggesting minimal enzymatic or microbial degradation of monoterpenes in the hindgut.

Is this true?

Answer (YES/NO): YES